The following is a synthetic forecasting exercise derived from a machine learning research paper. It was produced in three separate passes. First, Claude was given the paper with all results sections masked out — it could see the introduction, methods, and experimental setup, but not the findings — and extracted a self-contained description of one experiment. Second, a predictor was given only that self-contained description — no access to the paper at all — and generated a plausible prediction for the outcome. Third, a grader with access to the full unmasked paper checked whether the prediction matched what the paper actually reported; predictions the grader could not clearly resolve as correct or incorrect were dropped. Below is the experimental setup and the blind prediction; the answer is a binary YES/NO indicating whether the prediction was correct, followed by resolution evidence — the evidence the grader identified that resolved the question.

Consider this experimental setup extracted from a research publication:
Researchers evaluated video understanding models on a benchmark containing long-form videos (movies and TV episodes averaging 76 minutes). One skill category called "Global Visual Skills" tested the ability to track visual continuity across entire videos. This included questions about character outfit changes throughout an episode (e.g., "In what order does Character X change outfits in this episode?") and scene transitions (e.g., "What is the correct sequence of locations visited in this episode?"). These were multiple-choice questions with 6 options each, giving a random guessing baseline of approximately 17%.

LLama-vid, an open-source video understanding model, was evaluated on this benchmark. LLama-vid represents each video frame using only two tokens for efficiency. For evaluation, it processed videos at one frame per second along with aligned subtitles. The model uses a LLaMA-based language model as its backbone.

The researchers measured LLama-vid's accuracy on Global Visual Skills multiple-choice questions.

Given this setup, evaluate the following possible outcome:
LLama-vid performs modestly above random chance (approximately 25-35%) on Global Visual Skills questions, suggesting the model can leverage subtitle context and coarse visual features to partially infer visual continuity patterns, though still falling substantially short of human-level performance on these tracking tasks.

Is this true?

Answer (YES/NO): NO